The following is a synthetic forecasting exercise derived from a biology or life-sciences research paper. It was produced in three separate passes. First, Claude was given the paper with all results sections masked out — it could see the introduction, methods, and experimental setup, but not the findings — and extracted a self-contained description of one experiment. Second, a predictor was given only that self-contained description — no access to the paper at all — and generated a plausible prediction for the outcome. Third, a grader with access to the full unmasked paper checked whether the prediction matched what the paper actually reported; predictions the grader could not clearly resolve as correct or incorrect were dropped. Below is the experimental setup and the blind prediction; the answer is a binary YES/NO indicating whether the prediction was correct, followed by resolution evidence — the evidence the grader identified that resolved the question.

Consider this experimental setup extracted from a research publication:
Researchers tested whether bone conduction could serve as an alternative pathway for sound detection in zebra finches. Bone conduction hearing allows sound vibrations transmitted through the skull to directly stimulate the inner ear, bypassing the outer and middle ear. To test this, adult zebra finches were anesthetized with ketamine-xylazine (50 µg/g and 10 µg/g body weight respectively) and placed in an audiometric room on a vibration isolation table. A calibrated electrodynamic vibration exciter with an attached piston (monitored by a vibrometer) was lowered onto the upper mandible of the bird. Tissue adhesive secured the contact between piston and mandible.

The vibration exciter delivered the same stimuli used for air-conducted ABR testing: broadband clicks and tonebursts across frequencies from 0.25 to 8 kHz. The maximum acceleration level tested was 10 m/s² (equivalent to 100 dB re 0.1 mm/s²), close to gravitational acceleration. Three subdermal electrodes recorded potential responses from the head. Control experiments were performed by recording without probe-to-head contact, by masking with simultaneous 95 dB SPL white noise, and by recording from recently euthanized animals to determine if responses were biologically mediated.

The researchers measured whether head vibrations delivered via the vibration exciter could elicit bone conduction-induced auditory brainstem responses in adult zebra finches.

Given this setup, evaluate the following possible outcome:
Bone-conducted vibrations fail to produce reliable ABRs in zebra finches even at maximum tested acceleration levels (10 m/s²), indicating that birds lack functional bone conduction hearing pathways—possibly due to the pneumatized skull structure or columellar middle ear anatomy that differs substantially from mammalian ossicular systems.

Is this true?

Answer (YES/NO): YES